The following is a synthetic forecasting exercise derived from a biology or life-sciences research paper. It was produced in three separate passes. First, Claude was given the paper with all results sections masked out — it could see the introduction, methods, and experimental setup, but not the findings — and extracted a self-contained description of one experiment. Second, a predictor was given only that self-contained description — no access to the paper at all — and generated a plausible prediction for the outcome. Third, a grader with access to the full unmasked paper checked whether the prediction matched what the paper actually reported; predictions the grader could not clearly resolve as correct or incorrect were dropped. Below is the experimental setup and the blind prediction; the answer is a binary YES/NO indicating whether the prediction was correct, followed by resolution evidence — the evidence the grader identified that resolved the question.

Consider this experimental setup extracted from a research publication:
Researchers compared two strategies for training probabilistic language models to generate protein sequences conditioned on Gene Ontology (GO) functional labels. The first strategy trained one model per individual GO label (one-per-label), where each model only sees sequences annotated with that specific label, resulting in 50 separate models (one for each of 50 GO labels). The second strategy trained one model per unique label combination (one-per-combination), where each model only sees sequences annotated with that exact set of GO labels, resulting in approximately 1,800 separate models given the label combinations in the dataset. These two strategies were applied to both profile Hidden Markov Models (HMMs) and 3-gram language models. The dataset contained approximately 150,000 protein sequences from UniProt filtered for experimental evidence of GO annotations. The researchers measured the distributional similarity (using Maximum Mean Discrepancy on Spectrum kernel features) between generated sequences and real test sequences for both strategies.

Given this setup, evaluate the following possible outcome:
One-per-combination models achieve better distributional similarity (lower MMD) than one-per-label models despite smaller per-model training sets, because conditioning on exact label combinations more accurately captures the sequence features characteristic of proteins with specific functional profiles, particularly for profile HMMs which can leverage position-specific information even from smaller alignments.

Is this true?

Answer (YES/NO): YES